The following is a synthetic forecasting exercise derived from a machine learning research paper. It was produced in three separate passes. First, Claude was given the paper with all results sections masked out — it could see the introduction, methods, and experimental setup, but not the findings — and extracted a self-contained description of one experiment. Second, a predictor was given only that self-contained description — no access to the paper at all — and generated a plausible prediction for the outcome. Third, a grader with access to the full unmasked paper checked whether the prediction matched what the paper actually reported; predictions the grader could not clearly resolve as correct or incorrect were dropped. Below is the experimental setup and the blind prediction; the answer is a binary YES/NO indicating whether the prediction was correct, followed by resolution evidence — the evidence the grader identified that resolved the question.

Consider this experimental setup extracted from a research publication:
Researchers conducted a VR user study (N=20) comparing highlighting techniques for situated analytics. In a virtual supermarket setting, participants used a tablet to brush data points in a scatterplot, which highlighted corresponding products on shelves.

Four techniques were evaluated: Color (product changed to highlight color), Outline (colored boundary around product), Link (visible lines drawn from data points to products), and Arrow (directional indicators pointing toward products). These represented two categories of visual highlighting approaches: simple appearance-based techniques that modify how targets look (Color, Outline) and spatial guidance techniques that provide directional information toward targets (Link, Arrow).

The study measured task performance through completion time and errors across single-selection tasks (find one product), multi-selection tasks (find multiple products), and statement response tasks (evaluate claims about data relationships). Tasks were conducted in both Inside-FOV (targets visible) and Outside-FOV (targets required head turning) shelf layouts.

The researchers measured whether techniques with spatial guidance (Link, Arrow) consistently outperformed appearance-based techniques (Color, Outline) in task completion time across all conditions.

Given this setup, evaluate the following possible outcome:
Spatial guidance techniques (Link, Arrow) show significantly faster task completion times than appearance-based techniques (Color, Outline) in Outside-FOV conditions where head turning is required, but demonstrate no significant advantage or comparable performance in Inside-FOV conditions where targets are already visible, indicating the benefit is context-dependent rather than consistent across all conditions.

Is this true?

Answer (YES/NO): NO